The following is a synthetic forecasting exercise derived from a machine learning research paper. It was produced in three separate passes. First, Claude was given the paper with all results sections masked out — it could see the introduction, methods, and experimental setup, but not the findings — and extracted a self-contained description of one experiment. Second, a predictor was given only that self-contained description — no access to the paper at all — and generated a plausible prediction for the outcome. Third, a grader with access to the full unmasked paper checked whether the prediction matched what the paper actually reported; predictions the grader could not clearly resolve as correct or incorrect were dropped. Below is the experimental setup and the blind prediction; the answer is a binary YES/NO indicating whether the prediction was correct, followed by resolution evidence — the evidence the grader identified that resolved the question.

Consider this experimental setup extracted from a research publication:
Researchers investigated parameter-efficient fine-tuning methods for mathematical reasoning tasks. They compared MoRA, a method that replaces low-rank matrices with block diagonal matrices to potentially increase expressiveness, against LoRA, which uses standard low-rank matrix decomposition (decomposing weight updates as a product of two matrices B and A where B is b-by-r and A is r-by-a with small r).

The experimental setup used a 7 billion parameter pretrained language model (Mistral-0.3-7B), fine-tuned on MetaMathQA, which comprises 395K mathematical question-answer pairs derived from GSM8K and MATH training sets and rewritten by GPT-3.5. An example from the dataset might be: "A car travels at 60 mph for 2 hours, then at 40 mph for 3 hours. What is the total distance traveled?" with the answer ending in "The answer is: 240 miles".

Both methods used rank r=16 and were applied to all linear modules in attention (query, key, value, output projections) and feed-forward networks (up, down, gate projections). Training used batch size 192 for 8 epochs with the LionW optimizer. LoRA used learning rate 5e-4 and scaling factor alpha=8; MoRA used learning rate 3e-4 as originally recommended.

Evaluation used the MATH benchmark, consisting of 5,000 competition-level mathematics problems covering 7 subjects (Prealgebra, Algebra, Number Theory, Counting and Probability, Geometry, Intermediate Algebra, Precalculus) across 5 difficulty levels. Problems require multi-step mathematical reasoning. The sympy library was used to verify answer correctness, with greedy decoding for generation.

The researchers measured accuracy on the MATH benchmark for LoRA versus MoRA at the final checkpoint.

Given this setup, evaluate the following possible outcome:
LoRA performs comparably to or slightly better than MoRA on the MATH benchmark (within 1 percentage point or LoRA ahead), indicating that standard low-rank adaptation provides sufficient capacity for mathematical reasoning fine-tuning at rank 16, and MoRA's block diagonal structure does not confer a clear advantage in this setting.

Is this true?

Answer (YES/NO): YES